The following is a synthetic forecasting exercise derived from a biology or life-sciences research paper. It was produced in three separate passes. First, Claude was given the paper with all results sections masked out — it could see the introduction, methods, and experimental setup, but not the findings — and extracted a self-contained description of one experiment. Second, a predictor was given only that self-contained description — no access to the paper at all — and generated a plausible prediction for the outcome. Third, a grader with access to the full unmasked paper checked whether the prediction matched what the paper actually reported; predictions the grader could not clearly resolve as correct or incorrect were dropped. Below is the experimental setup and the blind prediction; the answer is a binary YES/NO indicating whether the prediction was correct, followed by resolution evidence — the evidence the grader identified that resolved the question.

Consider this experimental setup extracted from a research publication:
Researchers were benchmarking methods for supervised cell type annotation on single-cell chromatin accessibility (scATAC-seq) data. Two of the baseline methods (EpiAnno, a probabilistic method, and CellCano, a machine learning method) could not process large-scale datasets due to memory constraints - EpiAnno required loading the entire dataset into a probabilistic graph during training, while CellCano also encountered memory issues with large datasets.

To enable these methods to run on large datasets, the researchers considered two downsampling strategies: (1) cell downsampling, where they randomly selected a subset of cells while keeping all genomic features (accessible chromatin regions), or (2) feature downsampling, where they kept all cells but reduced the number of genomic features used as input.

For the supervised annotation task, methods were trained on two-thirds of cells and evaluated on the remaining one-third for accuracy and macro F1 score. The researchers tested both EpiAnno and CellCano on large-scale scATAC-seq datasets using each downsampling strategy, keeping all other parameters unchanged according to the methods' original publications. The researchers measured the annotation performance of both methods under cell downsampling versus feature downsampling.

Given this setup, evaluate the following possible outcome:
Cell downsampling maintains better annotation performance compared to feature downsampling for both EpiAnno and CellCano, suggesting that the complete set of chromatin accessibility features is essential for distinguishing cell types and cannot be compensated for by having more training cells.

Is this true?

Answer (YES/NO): YES